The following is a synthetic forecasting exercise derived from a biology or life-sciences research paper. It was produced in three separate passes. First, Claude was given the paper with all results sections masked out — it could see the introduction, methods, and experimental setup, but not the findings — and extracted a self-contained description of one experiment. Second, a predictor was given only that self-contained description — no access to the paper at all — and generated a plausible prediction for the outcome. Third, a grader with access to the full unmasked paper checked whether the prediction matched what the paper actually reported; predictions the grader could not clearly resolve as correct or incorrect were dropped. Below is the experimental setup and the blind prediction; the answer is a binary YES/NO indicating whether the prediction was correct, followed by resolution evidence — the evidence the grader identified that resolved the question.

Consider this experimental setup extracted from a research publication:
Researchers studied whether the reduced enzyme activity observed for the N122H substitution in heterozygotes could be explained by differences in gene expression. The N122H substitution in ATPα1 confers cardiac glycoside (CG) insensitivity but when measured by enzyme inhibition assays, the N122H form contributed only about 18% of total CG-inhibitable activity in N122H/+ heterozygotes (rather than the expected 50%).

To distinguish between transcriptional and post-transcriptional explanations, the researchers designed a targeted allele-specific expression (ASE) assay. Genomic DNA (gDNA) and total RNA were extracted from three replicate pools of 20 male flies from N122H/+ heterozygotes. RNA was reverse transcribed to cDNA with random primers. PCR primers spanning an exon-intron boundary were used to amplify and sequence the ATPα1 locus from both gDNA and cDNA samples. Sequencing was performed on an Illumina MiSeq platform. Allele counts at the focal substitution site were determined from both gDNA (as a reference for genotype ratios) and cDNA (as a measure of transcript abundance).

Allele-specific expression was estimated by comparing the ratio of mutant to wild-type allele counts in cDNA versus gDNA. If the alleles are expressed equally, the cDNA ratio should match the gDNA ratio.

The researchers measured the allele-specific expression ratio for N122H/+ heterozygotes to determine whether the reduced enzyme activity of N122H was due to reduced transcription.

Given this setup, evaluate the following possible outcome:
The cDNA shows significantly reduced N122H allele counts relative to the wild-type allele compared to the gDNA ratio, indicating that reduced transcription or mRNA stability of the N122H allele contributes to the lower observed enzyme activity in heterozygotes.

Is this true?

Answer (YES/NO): NO